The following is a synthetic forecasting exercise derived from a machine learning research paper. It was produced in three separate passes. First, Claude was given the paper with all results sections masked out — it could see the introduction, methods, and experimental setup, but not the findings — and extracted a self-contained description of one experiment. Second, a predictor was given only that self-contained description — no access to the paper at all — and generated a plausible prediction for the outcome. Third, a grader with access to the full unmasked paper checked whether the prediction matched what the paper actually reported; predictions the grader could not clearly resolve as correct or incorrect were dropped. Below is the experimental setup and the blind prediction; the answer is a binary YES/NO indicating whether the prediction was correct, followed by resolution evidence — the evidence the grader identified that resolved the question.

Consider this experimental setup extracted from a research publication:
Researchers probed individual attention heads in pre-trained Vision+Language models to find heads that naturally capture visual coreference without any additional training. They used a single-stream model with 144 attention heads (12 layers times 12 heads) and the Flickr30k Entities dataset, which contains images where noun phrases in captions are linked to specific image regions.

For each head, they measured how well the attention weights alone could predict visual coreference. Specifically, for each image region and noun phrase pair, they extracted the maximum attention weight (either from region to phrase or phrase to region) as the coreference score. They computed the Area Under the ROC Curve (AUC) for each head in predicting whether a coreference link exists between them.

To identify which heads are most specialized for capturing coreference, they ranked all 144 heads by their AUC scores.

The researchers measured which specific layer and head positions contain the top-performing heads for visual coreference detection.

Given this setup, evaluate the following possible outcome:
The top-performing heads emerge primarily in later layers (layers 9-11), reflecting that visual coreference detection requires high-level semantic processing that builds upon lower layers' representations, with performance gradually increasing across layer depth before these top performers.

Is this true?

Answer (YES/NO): NO